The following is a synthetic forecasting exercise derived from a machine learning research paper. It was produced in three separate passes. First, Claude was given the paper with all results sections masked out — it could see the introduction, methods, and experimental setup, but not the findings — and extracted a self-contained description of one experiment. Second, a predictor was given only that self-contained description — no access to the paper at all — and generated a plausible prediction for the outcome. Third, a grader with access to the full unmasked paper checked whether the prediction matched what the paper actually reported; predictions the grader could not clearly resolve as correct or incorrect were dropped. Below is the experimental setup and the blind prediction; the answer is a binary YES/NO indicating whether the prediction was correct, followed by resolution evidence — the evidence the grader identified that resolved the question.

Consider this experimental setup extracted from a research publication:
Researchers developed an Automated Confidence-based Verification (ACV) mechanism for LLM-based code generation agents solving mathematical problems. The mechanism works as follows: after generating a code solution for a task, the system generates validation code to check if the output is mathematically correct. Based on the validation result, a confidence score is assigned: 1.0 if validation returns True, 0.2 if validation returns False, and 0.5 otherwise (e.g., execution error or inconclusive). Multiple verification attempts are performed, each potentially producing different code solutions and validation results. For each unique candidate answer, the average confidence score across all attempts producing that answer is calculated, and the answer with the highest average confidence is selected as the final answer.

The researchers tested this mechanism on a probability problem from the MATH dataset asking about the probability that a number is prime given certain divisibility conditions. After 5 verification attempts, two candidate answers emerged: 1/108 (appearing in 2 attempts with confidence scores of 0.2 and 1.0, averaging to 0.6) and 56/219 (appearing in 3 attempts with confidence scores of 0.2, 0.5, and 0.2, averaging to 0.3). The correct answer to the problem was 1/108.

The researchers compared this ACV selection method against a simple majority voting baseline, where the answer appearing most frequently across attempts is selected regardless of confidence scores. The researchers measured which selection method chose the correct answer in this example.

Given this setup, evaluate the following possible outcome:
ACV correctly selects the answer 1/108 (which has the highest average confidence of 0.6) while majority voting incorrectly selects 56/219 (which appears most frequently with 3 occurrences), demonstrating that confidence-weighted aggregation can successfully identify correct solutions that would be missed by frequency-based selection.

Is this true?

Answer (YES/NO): YES